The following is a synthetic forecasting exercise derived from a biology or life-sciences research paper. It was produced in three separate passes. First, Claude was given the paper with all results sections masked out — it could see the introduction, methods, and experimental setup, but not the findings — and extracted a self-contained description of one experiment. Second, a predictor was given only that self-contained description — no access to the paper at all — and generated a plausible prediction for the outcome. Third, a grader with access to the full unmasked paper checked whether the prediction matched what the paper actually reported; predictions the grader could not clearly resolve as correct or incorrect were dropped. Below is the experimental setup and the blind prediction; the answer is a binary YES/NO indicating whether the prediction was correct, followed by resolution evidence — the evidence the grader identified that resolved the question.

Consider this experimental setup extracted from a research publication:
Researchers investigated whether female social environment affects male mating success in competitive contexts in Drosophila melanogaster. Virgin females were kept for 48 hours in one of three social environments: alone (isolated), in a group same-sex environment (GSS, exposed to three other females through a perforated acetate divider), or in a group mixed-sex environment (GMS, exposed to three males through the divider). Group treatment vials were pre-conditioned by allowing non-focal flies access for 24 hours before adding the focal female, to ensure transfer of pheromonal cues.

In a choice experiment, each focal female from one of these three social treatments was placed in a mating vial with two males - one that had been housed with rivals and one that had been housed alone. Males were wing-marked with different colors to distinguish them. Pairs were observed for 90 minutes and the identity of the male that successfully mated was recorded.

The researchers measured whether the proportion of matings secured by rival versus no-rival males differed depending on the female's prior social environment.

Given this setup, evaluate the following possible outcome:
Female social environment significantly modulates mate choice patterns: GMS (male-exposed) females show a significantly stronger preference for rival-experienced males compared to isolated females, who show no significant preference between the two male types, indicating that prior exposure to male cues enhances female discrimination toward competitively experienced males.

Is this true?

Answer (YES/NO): NO